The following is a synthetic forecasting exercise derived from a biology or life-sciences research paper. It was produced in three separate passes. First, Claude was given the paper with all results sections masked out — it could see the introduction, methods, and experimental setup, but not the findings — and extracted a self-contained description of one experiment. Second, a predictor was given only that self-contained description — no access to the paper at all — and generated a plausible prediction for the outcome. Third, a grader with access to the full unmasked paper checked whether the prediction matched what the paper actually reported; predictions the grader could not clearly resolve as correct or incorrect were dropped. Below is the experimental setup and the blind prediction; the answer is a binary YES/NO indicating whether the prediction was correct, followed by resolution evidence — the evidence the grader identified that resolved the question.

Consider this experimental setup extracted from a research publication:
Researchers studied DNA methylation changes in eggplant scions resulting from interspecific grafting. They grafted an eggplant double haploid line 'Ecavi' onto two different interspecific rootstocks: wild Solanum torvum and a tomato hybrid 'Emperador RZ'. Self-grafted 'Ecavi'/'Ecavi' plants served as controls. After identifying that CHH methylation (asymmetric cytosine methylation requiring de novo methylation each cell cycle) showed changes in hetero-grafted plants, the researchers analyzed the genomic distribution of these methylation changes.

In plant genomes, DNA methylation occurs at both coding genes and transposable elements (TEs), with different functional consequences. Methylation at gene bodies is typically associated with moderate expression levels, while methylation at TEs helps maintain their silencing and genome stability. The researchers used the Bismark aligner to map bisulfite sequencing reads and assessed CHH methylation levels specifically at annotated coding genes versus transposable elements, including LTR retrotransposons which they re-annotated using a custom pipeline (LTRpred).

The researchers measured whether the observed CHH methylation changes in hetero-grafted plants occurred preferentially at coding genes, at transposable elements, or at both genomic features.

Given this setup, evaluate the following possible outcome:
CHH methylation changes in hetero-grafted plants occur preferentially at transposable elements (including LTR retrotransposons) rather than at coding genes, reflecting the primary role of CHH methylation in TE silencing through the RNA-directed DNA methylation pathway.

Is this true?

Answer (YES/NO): YES